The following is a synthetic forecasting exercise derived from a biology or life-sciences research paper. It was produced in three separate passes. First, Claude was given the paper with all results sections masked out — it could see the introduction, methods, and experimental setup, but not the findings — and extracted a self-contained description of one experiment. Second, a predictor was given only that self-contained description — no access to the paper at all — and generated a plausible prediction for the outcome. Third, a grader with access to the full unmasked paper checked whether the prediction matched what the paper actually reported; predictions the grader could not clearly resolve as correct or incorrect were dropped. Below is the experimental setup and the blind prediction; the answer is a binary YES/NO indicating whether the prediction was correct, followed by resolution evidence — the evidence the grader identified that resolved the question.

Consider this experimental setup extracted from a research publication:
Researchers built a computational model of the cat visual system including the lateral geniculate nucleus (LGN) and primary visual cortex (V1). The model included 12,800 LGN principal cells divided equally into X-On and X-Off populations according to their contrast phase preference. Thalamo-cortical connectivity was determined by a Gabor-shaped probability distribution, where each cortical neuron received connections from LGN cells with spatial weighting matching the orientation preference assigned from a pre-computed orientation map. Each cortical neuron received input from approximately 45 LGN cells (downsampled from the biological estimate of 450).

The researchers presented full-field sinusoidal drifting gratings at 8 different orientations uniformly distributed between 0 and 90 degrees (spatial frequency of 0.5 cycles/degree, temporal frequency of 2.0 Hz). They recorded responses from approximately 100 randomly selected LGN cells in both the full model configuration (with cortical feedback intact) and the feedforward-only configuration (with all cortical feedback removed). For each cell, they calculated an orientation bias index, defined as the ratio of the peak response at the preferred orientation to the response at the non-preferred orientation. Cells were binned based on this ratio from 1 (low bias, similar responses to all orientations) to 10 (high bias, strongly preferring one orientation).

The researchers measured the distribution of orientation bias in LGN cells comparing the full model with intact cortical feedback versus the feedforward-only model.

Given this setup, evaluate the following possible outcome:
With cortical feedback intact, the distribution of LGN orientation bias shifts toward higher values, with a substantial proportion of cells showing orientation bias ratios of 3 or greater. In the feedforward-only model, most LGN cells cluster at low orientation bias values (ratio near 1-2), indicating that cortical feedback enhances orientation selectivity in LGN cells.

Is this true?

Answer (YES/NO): NO